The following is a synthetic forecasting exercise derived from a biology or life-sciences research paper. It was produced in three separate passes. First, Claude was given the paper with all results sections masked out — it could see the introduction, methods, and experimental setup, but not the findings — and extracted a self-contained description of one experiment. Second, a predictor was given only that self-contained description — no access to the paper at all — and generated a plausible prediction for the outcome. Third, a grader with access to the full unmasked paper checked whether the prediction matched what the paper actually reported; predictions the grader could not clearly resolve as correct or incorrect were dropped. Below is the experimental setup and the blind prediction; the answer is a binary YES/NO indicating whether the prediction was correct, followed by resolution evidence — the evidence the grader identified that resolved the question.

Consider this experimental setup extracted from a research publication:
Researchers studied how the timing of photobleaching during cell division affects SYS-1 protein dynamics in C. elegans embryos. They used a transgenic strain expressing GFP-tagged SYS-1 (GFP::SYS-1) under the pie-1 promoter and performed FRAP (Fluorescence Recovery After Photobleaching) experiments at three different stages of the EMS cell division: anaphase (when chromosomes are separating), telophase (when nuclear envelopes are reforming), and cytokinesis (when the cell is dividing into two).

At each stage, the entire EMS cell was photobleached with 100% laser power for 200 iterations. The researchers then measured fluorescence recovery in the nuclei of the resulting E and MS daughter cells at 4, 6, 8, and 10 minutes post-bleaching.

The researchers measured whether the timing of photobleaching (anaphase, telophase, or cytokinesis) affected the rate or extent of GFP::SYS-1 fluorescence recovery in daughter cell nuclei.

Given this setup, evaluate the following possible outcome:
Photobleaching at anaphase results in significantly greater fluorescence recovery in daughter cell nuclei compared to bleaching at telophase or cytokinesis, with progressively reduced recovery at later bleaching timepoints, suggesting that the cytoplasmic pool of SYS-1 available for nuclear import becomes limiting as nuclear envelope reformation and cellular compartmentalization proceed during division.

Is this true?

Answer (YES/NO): YES